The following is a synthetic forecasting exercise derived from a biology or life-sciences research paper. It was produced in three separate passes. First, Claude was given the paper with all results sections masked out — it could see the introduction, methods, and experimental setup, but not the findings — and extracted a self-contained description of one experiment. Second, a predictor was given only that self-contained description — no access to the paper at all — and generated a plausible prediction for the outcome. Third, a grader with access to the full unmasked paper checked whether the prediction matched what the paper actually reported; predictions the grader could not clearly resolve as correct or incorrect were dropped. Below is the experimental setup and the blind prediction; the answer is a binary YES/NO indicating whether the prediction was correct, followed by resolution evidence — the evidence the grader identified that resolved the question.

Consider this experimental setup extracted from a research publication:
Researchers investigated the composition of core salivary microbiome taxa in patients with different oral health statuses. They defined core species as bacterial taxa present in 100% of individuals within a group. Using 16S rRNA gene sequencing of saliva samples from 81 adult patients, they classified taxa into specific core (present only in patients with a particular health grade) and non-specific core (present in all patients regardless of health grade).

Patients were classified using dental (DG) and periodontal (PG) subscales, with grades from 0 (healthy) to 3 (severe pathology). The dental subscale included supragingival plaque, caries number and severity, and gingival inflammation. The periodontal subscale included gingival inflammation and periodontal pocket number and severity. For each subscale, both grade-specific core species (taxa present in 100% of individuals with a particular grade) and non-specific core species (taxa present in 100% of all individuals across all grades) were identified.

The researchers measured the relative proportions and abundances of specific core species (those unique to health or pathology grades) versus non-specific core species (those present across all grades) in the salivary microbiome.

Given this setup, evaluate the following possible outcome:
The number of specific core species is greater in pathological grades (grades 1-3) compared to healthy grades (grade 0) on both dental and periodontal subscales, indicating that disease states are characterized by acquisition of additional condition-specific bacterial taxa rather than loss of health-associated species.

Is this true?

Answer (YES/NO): NO